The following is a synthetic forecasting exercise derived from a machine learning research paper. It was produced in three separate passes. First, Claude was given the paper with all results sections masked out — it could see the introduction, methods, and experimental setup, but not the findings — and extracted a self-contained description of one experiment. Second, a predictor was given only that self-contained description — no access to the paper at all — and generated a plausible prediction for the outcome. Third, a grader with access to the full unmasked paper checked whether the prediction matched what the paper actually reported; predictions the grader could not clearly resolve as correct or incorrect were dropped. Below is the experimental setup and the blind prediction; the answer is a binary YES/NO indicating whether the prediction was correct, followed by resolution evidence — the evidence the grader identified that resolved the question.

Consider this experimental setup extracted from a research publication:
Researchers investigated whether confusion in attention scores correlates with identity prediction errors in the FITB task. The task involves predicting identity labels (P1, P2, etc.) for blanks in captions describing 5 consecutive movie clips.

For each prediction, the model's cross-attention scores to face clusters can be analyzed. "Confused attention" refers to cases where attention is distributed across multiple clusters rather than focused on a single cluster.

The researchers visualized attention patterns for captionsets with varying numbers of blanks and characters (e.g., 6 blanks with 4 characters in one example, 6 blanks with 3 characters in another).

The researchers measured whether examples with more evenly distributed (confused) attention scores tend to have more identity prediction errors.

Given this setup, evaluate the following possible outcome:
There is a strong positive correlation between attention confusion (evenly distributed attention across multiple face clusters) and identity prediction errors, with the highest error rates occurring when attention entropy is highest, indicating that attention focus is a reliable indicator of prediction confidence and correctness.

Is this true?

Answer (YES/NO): NO